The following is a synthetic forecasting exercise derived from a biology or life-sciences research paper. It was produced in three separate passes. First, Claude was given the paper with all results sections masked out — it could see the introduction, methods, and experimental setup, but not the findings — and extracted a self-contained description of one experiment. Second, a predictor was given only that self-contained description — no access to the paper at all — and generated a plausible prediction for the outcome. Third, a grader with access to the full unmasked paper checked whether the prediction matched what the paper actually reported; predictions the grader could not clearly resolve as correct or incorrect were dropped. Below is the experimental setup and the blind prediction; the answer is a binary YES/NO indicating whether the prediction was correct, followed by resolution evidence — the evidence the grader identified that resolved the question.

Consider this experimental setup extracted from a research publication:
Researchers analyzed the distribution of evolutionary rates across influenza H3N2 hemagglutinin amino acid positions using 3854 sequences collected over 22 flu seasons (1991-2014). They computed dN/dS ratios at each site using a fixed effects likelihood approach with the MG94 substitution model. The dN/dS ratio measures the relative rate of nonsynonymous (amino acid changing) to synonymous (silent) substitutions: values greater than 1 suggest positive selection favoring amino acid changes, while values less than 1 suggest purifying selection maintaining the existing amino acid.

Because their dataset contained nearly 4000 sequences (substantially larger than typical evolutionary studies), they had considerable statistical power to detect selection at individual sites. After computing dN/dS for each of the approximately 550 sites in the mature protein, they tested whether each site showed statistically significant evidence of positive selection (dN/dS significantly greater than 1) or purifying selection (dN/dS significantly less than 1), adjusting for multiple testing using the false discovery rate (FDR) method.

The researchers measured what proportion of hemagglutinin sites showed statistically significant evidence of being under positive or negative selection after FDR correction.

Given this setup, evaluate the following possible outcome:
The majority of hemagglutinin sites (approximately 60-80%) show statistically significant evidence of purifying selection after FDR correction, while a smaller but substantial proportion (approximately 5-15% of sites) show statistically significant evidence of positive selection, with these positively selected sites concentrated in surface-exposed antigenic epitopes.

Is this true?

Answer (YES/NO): NO